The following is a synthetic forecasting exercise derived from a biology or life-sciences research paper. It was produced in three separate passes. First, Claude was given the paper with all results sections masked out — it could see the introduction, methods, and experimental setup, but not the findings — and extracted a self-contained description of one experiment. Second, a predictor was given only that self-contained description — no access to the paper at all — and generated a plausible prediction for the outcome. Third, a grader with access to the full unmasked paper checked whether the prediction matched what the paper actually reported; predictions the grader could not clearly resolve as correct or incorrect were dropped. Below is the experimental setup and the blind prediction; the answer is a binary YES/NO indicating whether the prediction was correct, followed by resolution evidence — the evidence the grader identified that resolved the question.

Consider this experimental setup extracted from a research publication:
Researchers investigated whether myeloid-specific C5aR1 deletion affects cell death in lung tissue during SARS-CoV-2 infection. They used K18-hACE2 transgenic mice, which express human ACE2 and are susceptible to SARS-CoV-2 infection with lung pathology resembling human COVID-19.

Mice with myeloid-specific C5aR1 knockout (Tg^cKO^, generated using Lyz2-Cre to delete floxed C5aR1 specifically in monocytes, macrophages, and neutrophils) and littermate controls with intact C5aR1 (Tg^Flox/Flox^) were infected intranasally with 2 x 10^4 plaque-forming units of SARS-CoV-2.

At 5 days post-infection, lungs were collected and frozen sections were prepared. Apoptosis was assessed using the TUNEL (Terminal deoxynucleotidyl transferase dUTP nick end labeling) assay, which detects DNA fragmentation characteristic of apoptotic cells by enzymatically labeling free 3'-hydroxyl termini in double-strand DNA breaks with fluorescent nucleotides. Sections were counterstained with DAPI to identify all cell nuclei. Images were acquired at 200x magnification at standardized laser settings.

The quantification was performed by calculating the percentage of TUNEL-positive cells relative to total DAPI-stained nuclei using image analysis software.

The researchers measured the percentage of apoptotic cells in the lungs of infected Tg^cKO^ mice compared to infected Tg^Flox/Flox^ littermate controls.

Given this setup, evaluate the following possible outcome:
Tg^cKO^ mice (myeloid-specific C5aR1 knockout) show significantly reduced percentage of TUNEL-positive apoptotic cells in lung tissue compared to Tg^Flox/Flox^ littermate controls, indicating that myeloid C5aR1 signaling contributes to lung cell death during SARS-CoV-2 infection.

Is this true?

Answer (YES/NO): YES